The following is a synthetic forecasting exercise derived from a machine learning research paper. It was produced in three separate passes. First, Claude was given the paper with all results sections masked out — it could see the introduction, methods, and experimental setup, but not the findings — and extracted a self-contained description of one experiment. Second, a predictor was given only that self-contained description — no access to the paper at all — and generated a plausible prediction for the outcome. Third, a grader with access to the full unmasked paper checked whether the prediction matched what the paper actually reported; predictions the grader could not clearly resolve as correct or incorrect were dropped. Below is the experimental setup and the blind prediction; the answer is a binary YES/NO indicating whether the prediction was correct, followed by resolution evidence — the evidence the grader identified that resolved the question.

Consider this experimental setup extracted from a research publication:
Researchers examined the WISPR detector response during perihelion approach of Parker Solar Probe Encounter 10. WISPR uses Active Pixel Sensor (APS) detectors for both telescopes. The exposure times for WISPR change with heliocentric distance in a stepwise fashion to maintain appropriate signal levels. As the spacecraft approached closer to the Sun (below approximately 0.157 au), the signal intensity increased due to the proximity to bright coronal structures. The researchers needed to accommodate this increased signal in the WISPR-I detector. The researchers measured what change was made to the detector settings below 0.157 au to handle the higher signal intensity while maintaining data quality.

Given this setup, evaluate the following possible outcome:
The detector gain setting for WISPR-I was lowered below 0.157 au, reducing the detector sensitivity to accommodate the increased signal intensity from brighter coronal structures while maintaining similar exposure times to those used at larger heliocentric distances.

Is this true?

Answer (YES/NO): NO